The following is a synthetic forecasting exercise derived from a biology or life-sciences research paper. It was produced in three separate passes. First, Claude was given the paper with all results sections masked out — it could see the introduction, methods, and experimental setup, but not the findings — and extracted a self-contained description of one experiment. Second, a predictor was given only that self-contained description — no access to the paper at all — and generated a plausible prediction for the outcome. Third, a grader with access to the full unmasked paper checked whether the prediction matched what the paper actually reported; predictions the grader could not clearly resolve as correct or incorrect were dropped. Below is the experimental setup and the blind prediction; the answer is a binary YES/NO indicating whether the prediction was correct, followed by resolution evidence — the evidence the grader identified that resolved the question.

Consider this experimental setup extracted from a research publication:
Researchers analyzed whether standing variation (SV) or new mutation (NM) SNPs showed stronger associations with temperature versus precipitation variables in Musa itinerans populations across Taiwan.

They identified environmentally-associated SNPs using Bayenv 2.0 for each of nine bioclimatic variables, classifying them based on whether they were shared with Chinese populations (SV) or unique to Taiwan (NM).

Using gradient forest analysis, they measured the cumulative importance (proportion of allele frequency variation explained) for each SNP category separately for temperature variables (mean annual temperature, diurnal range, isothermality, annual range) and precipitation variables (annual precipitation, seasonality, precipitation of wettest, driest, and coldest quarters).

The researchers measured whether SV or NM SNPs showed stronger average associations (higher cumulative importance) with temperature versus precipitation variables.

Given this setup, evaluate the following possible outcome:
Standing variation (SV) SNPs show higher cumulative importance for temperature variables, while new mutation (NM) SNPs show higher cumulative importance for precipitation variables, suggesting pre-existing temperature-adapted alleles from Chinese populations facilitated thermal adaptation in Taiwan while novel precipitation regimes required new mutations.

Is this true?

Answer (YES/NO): YES